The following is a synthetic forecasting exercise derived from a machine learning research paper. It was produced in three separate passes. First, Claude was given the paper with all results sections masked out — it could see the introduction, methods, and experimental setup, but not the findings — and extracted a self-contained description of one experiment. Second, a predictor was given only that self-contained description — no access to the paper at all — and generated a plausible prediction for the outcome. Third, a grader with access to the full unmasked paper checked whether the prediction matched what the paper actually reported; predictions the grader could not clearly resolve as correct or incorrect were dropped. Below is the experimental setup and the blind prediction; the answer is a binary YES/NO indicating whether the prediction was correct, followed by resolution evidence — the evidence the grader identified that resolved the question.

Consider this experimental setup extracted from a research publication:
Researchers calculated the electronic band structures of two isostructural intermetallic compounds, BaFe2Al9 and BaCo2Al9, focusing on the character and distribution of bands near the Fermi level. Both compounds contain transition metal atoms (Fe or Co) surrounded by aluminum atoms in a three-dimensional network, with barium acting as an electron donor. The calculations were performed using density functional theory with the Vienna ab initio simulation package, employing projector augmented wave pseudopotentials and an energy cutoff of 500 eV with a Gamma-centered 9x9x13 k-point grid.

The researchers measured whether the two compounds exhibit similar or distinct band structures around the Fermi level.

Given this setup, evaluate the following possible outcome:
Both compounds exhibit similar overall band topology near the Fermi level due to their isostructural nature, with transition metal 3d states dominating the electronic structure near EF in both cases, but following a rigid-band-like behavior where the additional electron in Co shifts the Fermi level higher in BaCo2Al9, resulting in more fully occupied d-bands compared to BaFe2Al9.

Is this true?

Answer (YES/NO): NO